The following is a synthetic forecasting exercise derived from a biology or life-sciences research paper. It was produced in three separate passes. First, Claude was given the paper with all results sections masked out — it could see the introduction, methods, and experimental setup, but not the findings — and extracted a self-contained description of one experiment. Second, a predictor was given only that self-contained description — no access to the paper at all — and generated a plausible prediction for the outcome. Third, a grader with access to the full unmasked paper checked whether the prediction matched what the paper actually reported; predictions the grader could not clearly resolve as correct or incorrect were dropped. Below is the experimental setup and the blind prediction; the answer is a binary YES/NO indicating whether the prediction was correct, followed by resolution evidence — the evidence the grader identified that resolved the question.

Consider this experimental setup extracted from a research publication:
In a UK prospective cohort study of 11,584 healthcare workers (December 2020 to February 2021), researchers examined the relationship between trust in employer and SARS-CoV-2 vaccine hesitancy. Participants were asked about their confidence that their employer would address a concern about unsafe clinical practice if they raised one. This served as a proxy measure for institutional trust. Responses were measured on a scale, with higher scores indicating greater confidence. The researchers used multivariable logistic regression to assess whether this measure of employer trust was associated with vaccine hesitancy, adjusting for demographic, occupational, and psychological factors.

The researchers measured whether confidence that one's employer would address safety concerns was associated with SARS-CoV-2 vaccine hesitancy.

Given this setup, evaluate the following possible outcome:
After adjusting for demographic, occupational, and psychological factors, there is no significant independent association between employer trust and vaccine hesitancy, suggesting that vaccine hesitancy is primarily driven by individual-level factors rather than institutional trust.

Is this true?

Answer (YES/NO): NO